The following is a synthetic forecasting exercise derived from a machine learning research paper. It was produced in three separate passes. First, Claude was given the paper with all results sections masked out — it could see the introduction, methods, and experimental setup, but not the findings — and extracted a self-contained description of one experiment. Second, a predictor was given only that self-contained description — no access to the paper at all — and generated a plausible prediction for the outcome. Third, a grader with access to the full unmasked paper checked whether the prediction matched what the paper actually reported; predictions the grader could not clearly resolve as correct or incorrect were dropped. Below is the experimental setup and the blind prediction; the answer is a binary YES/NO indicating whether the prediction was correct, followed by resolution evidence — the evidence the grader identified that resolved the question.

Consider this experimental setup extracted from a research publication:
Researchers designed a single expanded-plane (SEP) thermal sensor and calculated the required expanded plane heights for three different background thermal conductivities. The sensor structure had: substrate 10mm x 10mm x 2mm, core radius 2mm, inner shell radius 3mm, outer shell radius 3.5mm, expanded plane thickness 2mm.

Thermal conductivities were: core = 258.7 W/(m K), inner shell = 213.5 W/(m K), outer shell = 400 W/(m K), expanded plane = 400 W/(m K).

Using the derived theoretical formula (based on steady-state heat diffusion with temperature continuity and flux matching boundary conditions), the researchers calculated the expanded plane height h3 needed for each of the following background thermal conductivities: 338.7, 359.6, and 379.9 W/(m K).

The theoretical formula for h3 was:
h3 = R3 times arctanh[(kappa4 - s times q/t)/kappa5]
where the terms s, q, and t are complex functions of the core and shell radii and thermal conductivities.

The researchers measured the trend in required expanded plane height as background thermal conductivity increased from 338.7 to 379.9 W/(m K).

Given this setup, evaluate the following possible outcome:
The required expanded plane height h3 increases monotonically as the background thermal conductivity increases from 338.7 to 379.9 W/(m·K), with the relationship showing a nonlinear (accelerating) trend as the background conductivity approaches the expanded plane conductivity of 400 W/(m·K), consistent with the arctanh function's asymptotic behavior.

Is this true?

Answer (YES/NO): NO